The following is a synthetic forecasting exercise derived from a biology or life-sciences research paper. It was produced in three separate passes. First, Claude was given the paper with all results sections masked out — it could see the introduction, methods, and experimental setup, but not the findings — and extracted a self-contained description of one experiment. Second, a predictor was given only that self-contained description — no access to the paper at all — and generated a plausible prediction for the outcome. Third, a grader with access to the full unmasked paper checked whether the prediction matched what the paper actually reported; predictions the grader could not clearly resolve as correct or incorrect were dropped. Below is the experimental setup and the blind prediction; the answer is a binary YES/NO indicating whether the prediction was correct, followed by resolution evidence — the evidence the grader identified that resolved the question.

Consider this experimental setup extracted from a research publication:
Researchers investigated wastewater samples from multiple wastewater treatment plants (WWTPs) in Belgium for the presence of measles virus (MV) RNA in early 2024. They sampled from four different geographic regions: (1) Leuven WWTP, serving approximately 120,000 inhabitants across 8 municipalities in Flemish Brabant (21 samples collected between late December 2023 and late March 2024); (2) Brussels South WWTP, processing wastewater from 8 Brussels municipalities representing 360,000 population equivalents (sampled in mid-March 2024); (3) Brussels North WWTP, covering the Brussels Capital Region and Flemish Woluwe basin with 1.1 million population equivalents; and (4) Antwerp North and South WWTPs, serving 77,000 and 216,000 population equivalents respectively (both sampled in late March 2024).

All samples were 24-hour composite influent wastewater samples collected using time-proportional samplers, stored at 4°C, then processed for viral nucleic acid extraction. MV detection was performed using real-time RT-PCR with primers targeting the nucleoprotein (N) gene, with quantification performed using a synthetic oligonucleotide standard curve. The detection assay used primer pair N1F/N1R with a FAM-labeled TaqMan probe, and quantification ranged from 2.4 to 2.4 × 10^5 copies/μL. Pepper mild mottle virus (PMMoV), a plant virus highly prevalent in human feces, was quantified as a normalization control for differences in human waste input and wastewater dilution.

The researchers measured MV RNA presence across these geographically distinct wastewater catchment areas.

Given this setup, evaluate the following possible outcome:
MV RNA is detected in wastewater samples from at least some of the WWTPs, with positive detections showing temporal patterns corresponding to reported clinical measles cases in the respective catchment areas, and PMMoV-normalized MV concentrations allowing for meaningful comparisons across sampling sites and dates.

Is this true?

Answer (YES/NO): NO